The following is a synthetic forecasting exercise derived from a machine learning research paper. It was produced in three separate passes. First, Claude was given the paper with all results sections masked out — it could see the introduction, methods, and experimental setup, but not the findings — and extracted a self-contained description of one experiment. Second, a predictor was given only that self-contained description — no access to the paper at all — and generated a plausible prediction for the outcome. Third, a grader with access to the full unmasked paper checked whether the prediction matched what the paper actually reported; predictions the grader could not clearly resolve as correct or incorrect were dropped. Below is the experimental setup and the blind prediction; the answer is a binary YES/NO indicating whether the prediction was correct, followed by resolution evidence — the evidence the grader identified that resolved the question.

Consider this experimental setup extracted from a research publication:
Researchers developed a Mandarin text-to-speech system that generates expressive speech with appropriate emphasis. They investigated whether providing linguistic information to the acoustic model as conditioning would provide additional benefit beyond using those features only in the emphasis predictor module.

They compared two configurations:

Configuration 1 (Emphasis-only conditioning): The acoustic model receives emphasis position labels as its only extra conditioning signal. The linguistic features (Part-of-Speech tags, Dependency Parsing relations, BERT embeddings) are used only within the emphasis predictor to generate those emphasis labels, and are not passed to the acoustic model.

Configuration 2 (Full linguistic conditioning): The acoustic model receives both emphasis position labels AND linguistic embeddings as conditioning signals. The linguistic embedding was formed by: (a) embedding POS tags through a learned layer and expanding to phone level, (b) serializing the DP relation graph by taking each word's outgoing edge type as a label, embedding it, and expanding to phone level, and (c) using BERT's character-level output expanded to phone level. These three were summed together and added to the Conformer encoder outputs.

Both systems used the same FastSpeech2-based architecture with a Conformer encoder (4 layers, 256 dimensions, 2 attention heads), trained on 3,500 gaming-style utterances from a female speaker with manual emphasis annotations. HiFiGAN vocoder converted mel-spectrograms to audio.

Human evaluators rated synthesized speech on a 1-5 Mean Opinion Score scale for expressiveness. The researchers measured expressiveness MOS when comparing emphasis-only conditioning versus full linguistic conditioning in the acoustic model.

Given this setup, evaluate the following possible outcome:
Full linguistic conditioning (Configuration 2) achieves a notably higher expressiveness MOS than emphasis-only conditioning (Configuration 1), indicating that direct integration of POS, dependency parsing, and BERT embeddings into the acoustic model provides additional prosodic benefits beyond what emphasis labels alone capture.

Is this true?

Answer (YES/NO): NO